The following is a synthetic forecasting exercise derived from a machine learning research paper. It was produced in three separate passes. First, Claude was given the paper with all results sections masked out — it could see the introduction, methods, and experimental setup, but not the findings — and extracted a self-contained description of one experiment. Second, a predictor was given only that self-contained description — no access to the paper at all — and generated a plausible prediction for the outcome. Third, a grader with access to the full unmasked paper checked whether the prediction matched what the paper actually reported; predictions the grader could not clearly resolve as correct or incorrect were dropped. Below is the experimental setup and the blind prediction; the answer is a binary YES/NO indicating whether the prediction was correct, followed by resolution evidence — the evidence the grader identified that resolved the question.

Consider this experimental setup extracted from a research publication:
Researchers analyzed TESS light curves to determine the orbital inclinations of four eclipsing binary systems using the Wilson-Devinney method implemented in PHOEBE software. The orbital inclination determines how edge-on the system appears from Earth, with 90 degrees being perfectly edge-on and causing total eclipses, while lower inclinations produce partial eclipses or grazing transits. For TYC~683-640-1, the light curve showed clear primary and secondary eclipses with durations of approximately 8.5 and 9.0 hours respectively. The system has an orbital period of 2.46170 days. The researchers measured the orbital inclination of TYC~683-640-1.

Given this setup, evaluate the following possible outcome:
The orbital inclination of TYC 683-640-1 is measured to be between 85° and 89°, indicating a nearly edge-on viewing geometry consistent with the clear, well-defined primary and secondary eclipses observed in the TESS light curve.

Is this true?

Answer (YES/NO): NO